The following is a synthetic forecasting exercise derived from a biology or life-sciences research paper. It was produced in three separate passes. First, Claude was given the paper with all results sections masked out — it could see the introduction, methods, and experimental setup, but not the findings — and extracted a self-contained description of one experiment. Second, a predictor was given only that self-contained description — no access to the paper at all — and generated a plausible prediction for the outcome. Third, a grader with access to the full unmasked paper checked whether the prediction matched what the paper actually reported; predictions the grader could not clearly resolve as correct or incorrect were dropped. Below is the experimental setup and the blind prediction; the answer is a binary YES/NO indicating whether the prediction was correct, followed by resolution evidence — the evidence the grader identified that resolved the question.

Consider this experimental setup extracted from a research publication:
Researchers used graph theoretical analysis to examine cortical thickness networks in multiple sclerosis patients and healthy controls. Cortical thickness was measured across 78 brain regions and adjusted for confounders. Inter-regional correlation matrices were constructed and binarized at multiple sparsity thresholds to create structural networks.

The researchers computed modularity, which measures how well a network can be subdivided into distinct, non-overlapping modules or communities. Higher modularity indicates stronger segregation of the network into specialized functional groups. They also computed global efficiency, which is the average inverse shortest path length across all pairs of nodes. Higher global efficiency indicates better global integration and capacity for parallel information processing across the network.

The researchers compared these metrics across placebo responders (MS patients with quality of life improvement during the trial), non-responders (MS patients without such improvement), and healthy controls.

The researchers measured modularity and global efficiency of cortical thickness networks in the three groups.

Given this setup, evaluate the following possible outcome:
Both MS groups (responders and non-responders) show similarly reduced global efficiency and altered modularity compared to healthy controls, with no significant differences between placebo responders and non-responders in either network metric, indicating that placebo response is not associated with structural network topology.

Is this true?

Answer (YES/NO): NO